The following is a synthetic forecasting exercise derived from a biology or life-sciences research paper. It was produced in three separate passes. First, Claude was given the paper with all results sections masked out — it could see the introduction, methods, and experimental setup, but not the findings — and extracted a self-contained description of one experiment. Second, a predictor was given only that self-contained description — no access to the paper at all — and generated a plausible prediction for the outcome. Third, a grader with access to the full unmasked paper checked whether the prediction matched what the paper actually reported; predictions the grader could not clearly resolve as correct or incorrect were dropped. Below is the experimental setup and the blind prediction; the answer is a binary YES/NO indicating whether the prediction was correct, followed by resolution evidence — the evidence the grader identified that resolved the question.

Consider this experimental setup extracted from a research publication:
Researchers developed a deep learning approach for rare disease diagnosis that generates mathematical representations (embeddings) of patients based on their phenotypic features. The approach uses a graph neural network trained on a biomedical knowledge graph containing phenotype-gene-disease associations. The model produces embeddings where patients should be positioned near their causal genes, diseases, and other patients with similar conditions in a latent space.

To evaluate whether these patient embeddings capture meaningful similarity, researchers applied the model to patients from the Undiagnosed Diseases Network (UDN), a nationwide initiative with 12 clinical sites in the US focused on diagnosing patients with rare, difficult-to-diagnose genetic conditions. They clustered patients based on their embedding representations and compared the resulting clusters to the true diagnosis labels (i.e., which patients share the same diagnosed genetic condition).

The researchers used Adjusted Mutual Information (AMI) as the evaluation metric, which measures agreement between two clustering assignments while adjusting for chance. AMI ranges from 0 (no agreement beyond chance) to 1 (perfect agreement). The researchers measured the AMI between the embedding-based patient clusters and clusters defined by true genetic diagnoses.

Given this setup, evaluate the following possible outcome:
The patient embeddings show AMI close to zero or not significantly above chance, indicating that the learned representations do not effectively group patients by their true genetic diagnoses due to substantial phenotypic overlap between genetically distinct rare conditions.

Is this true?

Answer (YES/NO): NO